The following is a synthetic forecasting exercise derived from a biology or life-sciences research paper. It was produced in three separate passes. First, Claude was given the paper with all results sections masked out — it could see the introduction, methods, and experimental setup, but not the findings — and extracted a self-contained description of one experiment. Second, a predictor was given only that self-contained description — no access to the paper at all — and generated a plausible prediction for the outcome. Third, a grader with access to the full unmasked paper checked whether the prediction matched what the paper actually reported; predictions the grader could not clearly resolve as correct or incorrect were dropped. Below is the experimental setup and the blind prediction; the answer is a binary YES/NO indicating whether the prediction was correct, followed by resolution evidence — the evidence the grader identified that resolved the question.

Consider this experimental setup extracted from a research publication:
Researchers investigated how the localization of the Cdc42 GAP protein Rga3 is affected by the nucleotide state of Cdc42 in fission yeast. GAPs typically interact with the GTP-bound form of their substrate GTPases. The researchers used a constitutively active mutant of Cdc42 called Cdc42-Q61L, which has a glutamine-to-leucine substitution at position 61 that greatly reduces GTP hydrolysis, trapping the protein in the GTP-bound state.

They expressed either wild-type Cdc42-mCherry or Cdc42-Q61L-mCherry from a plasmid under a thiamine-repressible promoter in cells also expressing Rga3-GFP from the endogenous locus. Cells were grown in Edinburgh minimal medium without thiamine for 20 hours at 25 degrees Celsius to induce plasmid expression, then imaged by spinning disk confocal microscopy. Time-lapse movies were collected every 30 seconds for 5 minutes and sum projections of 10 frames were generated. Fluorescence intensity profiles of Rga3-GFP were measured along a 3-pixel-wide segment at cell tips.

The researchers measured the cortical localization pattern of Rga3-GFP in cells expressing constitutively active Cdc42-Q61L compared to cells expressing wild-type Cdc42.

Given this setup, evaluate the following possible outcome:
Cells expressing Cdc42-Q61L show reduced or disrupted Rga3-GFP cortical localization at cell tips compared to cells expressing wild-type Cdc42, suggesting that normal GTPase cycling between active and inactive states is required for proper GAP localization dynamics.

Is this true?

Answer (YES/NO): NO